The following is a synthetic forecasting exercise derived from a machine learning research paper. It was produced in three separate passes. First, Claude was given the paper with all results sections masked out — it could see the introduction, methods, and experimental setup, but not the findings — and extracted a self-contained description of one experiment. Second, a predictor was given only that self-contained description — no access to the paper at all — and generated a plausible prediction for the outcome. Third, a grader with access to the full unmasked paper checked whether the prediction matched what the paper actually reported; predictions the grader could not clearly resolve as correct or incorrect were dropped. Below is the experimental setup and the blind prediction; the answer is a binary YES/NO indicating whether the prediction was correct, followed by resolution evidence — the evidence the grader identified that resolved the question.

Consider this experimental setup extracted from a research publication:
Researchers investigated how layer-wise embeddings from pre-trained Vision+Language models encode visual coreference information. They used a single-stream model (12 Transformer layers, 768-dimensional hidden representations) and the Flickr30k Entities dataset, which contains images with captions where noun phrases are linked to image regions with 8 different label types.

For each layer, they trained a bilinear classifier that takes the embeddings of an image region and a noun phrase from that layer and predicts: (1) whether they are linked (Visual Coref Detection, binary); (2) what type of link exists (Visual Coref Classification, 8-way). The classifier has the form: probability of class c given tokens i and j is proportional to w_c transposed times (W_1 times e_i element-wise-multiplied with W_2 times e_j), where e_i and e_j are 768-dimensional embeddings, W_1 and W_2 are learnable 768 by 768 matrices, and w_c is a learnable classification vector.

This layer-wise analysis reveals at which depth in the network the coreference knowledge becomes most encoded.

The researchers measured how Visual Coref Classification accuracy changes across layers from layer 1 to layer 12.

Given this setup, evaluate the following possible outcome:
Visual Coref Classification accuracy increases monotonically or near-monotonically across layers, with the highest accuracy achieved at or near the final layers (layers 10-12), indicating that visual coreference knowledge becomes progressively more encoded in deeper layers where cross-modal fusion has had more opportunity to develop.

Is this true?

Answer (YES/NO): NO